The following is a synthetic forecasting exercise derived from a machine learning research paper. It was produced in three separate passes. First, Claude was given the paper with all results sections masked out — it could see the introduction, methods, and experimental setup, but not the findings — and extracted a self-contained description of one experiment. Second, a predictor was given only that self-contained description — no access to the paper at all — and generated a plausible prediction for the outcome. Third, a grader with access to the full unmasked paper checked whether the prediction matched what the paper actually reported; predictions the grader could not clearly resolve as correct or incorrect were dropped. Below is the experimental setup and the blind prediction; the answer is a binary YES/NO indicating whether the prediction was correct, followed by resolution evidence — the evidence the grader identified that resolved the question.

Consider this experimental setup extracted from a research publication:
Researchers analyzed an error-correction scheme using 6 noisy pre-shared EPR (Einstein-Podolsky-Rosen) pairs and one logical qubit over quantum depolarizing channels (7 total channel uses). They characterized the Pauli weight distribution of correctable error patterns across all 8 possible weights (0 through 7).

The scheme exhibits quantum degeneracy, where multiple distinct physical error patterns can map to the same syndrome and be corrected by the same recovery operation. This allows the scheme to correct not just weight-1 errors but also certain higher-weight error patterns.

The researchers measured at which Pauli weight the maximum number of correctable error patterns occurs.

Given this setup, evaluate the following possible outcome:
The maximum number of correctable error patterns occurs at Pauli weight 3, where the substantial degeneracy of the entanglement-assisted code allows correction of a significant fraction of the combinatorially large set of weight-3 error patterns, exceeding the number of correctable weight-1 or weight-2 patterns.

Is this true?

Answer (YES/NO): NO